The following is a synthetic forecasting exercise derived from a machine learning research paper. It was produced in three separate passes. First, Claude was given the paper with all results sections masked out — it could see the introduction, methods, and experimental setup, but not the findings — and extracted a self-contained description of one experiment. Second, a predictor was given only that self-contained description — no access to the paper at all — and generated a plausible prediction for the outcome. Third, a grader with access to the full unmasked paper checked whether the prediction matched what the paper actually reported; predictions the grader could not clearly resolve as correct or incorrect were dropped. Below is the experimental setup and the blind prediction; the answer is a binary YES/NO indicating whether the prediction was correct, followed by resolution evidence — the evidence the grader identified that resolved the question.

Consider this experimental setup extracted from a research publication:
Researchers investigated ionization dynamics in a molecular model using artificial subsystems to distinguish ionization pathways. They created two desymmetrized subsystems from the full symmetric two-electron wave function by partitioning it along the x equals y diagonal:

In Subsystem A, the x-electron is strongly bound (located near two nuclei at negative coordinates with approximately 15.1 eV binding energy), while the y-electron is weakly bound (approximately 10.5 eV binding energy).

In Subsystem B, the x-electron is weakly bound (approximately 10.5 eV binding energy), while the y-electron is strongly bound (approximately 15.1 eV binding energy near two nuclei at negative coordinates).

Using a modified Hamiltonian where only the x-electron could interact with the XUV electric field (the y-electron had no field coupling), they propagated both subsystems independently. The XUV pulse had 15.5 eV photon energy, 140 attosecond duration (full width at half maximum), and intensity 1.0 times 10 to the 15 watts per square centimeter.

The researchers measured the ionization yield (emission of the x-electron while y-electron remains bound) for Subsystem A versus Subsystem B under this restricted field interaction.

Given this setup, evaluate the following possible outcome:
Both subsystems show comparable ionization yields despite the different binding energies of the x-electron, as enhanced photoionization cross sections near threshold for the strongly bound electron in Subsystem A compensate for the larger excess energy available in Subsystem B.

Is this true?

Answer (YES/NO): NO